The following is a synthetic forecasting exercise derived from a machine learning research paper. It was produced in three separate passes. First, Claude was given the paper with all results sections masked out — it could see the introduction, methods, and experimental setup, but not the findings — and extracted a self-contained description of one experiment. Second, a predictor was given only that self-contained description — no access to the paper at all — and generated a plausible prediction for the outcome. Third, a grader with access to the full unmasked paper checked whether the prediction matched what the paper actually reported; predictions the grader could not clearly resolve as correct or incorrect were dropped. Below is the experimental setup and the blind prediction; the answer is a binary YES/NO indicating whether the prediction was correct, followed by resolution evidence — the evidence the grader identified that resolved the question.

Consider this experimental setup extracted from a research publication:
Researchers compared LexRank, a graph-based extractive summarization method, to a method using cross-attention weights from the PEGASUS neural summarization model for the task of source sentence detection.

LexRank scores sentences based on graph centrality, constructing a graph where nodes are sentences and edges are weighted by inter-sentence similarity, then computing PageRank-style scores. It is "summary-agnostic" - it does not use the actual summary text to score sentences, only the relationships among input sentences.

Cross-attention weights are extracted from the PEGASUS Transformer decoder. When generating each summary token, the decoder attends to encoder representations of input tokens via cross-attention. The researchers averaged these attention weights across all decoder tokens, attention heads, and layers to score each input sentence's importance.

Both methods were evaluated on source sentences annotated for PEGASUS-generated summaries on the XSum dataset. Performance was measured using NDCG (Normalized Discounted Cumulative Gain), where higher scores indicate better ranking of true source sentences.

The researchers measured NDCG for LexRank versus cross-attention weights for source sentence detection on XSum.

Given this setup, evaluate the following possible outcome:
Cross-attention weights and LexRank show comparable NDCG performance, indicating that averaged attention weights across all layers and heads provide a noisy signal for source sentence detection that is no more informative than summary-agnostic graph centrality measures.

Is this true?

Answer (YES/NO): NO